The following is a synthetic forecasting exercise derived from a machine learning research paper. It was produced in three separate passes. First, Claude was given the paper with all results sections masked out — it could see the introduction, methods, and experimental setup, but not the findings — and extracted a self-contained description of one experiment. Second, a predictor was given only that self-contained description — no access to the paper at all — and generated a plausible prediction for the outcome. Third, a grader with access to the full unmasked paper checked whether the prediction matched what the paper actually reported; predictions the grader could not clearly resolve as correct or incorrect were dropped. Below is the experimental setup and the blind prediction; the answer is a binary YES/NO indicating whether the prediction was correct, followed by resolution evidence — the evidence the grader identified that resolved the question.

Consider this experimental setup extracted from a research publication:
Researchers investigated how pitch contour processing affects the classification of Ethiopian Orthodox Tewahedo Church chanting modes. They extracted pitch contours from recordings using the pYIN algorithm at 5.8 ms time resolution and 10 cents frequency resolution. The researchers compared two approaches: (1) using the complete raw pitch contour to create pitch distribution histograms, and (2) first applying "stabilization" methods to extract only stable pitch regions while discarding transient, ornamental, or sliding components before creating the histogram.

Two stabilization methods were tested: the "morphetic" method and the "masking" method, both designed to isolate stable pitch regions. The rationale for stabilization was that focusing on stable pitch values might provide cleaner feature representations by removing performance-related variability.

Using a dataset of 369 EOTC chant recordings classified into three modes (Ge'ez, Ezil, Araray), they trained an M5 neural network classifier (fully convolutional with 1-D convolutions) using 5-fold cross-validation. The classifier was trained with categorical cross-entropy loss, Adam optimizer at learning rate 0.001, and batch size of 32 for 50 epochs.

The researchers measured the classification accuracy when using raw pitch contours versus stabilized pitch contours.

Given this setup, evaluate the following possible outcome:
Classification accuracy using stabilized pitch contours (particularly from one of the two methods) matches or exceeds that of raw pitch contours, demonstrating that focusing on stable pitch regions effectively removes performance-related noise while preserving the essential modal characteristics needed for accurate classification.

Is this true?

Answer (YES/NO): NO